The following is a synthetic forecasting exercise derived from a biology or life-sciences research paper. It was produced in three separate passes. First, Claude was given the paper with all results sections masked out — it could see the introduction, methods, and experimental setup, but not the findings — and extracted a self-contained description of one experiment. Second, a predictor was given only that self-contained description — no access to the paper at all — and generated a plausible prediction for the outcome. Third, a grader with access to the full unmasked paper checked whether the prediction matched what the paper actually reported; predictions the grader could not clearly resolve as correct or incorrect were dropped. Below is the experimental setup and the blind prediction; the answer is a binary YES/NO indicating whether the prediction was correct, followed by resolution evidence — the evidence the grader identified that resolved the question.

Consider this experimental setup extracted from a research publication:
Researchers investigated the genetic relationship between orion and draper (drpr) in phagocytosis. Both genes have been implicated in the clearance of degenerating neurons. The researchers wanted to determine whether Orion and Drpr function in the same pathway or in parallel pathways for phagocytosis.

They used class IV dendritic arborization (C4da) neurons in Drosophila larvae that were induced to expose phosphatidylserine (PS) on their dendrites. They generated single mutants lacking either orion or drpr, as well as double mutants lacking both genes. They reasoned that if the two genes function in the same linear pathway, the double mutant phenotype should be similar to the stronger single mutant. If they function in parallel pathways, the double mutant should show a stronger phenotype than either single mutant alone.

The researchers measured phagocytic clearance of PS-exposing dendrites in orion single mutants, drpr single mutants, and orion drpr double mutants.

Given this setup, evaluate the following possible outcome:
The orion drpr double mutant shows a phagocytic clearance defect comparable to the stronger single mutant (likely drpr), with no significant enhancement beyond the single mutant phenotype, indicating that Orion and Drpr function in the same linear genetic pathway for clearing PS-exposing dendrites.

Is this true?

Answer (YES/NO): YES